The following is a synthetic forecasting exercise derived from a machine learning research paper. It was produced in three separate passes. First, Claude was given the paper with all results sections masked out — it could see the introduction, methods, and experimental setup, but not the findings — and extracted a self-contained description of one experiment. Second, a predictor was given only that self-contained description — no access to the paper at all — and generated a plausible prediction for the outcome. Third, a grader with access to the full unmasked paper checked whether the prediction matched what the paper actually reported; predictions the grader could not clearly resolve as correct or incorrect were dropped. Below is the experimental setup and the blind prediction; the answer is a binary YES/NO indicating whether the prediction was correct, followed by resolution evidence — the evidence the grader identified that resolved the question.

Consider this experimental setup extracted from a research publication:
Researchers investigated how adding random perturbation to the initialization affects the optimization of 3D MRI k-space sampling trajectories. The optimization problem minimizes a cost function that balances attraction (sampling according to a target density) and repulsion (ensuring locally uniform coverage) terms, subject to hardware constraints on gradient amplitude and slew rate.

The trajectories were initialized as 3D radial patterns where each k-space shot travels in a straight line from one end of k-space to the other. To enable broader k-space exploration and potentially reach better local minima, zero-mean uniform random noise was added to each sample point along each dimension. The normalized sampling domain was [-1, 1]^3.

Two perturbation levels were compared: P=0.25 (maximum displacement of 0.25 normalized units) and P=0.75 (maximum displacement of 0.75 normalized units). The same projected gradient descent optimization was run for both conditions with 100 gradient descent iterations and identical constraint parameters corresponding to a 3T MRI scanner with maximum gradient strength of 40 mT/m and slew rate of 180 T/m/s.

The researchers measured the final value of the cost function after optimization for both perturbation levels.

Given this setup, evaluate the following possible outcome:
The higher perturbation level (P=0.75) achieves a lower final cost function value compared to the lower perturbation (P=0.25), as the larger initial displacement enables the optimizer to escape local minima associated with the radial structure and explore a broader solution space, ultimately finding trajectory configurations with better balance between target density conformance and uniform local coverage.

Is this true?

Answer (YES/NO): YES